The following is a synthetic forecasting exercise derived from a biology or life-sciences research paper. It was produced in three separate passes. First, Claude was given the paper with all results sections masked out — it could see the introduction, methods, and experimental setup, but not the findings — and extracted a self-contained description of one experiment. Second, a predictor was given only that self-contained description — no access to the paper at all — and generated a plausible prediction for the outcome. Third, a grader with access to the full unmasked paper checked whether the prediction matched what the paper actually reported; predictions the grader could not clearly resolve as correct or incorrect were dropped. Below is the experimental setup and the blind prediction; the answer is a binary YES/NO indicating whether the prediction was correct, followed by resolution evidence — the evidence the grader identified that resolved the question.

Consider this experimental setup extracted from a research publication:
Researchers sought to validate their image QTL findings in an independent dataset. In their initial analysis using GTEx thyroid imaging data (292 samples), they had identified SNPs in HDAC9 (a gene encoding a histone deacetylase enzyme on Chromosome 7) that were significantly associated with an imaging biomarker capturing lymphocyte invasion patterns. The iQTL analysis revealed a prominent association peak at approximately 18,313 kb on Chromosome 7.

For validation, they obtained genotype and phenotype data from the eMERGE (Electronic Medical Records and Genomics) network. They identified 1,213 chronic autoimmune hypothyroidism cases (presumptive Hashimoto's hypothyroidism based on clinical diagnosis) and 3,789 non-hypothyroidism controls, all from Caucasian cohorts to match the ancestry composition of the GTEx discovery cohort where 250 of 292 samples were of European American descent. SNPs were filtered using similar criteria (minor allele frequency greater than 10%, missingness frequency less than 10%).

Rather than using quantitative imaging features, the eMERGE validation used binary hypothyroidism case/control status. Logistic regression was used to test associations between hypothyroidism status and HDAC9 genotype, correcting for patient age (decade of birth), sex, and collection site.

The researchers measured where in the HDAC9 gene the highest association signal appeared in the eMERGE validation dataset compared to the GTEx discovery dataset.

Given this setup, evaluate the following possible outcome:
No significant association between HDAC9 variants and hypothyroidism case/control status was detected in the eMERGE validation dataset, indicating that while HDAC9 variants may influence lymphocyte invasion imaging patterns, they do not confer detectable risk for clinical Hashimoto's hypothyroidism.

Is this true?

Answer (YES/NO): NO